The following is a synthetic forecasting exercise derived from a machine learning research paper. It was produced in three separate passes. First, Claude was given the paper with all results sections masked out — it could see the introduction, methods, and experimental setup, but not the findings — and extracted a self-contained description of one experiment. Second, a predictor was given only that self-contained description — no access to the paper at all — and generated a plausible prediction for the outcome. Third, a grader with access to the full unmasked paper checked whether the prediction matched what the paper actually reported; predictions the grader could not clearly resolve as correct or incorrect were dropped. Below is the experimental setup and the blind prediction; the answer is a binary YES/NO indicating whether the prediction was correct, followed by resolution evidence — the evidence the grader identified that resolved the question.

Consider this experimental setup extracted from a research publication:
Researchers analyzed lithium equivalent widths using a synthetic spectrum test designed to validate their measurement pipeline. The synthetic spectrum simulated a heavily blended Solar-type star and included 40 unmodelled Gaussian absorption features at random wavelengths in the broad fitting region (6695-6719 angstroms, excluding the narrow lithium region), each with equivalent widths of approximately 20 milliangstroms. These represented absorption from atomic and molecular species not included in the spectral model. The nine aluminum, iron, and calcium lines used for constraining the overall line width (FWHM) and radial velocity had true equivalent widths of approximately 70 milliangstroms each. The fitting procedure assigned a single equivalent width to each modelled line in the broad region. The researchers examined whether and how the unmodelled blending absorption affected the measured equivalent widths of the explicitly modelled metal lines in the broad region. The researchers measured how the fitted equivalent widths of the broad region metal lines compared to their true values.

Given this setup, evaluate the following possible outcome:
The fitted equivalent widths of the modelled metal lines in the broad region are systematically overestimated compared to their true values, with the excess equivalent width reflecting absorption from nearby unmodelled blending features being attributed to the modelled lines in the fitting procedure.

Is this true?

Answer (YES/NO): YES